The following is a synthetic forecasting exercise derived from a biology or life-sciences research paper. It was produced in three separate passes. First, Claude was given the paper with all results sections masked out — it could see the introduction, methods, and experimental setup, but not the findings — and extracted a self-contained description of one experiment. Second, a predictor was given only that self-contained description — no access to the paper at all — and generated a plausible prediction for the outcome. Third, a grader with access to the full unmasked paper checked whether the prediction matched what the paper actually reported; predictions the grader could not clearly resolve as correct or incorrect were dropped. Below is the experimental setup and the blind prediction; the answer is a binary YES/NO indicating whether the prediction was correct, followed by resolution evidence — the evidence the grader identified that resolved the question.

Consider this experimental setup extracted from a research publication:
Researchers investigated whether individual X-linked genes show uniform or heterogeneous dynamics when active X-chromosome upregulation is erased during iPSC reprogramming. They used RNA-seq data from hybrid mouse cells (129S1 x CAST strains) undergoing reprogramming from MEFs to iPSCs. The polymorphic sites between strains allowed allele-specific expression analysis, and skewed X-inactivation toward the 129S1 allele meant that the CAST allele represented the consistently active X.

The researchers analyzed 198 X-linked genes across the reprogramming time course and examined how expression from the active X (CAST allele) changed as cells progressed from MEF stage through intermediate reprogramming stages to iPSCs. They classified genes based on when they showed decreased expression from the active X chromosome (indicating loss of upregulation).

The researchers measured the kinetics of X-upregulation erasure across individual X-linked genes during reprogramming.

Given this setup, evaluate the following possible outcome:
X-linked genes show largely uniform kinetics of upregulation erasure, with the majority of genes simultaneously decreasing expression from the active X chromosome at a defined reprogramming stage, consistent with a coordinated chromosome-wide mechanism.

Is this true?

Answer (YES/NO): NO